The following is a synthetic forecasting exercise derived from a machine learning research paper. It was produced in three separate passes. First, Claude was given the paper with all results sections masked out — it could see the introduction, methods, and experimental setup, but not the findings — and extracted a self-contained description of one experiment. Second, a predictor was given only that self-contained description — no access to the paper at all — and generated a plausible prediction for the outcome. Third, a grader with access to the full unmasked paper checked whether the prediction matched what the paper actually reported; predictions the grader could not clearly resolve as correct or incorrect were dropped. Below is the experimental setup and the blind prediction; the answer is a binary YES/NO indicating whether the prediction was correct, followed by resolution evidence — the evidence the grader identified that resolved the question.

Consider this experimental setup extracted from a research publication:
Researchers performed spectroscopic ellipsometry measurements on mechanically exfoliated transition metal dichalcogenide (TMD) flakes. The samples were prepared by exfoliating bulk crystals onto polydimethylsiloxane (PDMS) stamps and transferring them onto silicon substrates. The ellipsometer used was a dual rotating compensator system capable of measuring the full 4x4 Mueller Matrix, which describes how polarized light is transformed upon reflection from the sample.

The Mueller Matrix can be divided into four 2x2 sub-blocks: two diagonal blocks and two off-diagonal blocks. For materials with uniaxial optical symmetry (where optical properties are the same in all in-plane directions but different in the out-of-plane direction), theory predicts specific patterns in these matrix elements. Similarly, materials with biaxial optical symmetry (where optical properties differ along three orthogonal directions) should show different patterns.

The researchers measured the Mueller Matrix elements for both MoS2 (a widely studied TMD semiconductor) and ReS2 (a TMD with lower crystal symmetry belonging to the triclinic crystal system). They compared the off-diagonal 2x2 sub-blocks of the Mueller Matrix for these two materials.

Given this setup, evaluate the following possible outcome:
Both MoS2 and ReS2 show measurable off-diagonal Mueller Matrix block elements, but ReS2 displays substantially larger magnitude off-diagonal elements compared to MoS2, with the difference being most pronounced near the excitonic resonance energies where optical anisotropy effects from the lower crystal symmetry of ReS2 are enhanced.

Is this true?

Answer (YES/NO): NO